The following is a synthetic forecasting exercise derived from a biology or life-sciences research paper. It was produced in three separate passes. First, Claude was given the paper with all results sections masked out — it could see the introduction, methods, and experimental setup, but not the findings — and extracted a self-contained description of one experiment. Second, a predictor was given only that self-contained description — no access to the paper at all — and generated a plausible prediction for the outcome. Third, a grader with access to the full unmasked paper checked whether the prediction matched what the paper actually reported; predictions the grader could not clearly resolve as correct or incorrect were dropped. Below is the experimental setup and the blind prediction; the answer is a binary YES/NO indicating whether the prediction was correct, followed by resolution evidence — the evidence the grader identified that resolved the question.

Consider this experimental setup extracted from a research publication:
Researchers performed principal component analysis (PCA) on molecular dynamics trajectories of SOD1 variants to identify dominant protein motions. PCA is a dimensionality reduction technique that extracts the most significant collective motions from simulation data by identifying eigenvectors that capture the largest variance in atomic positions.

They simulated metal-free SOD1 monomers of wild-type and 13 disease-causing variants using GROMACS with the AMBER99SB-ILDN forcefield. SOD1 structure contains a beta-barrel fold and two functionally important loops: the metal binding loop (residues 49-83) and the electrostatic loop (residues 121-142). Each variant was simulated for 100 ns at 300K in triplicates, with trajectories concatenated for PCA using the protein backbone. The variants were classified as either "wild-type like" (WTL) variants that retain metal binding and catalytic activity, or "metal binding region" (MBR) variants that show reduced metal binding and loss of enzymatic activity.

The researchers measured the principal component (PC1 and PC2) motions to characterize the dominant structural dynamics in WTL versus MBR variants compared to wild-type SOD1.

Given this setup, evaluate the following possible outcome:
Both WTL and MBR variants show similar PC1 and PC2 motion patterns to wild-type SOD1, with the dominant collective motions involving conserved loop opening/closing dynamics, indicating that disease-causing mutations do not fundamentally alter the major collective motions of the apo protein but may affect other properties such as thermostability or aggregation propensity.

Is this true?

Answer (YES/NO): NO